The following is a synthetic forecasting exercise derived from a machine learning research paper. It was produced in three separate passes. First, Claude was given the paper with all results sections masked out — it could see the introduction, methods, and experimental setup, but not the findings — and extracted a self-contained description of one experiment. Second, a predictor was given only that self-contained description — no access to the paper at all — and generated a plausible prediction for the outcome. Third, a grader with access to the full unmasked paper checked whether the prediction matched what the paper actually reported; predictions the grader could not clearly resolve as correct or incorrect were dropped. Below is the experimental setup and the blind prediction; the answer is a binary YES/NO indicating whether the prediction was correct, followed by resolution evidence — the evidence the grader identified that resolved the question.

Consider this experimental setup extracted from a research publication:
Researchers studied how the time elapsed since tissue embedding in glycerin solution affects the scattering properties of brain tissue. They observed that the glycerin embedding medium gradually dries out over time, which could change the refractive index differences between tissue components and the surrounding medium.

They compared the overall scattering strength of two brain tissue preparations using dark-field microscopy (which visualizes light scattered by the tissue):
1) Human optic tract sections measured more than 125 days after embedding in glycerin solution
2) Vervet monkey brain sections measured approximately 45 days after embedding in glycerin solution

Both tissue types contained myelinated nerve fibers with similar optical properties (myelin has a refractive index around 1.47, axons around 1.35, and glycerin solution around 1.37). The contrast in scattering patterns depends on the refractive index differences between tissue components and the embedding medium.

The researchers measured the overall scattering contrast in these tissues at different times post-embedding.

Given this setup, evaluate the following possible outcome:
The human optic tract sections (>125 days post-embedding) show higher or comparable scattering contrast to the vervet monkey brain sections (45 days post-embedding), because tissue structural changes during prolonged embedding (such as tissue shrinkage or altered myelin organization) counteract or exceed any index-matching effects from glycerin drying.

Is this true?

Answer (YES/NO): NO